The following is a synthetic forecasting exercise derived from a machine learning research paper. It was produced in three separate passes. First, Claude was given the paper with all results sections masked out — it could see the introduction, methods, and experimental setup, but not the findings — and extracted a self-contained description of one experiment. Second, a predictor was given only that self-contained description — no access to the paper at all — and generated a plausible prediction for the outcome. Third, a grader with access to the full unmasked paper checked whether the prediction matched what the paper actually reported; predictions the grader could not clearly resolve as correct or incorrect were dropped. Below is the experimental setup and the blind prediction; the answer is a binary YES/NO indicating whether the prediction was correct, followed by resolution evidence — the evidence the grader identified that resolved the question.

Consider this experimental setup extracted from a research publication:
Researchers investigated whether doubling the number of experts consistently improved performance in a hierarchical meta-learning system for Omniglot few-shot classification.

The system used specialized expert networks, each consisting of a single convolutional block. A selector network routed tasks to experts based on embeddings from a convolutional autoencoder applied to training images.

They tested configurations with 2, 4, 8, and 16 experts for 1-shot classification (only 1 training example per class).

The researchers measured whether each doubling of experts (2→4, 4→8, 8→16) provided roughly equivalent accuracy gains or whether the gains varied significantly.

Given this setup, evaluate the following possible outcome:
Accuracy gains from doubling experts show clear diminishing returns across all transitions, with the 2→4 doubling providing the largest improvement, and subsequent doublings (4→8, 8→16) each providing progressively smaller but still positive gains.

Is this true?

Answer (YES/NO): NO